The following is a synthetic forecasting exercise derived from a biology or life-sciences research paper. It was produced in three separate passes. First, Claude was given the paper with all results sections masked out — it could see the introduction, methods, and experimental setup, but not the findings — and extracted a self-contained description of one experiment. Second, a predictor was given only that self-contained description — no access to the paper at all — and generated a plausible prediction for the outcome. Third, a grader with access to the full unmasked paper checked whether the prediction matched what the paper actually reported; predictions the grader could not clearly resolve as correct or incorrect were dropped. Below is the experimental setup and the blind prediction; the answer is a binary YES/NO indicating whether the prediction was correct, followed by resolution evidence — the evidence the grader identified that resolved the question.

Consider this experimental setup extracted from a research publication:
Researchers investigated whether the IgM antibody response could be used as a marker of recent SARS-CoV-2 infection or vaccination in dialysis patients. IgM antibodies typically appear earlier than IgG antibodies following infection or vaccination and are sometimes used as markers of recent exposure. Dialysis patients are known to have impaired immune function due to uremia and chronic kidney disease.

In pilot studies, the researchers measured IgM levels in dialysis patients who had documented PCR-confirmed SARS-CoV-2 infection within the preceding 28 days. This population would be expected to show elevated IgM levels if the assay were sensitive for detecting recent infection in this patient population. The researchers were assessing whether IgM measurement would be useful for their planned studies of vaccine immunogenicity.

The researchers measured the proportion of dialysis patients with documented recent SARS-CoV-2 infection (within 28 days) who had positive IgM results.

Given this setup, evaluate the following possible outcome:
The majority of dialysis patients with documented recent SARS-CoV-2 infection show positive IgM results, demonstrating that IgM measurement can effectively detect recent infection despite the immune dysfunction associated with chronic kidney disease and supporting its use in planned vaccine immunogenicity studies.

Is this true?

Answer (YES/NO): NO